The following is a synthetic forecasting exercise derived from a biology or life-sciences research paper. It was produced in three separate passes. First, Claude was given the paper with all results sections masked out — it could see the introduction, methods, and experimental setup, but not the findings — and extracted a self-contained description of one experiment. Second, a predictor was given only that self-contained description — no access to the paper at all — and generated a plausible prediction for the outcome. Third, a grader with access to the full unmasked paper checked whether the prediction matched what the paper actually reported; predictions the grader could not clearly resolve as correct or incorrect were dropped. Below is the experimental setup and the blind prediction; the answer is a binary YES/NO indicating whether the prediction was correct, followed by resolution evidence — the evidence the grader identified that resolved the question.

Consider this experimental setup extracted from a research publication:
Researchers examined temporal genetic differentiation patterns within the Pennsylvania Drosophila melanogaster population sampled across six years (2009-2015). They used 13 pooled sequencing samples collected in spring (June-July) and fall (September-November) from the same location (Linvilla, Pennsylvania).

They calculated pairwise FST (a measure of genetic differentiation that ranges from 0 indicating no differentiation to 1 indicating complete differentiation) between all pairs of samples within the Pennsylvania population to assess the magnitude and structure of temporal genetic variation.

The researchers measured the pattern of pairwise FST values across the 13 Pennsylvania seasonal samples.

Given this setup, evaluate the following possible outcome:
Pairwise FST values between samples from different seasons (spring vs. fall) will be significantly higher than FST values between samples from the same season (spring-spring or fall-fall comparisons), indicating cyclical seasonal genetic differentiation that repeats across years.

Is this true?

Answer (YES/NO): NO